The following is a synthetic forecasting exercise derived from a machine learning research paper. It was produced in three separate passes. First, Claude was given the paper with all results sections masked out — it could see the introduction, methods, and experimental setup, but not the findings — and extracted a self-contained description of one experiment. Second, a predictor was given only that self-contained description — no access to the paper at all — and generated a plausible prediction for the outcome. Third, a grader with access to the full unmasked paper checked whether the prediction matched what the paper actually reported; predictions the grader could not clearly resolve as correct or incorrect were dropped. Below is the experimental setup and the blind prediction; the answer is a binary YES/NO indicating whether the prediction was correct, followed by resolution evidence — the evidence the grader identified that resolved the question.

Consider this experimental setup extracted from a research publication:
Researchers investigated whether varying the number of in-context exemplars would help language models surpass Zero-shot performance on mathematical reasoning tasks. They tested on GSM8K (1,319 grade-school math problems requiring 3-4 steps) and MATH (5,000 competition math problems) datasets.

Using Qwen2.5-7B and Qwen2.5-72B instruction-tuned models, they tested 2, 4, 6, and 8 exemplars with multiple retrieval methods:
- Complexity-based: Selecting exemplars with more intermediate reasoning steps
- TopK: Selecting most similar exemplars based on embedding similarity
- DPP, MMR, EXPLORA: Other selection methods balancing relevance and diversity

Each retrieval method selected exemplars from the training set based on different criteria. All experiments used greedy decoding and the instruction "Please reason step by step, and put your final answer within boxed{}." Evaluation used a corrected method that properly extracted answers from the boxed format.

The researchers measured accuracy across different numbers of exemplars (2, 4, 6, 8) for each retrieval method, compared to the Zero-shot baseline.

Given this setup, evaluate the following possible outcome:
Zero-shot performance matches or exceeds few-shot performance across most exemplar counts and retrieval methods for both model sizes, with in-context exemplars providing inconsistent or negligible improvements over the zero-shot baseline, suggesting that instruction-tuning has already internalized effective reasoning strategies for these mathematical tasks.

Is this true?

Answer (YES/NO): YES